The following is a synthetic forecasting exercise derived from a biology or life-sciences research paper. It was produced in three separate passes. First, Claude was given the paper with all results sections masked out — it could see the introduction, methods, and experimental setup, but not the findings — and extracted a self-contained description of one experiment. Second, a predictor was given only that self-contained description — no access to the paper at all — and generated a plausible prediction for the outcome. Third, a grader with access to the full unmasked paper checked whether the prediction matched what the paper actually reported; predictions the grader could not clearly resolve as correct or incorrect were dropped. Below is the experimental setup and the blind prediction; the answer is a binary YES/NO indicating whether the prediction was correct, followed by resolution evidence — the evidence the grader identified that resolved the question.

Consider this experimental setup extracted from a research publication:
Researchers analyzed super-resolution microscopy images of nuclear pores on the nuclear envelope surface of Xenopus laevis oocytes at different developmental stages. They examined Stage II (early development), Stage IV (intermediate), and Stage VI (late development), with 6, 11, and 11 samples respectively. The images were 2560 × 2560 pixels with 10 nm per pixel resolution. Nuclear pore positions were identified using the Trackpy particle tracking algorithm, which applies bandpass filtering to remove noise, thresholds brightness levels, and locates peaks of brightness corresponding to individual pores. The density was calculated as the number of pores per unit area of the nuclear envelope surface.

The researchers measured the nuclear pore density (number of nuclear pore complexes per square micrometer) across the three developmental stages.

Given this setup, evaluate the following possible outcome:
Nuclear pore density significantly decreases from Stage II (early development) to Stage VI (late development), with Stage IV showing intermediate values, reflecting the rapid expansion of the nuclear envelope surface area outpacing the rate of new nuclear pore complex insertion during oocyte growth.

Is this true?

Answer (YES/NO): YES